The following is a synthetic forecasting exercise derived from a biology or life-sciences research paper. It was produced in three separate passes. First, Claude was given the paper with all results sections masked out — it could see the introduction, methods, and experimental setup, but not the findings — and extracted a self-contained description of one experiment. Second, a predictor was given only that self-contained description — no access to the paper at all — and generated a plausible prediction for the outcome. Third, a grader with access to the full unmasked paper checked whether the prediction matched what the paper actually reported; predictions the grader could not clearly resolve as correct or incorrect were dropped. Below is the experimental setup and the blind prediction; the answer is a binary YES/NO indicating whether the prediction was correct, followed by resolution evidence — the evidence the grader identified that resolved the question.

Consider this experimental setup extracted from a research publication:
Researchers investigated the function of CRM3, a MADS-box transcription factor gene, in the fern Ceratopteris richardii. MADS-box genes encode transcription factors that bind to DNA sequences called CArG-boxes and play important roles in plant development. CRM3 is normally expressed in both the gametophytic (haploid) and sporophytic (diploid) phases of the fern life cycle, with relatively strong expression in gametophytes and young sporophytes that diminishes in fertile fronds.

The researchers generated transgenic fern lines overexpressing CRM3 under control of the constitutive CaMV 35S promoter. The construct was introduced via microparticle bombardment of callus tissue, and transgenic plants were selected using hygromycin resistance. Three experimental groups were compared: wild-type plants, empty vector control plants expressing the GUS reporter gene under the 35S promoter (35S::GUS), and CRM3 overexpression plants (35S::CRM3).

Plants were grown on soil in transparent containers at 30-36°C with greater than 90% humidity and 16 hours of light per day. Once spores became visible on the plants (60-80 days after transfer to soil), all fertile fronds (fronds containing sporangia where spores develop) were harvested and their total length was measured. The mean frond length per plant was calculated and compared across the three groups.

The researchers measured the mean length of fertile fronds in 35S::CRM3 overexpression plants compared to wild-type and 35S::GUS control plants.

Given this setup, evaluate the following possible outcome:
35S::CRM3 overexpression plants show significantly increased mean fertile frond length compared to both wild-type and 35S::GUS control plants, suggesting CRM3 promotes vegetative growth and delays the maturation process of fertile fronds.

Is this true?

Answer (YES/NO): NO